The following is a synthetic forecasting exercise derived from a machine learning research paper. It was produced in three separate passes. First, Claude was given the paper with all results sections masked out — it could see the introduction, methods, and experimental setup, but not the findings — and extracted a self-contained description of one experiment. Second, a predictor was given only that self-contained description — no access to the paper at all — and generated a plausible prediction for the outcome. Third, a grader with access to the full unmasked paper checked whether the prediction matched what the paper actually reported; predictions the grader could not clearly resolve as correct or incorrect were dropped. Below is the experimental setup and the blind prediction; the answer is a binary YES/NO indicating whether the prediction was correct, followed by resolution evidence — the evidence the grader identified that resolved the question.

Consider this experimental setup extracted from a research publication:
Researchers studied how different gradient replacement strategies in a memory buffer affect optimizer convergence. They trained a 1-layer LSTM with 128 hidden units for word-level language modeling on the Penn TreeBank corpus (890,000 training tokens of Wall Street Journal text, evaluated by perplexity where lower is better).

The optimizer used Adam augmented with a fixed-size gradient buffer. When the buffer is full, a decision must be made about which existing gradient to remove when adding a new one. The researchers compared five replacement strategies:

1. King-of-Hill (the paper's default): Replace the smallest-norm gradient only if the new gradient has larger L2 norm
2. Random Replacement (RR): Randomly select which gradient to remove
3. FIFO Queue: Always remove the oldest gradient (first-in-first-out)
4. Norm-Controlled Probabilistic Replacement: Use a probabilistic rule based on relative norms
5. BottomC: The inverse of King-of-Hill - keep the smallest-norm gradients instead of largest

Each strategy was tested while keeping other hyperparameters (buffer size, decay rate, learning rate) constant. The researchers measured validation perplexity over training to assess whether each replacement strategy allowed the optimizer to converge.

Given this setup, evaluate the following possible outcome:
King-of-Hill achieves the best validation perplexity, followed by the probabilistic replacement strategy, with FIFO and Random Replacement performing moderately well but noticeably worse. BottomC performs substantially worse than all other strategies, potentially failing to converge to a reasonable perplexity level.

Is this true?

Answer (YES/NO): NO